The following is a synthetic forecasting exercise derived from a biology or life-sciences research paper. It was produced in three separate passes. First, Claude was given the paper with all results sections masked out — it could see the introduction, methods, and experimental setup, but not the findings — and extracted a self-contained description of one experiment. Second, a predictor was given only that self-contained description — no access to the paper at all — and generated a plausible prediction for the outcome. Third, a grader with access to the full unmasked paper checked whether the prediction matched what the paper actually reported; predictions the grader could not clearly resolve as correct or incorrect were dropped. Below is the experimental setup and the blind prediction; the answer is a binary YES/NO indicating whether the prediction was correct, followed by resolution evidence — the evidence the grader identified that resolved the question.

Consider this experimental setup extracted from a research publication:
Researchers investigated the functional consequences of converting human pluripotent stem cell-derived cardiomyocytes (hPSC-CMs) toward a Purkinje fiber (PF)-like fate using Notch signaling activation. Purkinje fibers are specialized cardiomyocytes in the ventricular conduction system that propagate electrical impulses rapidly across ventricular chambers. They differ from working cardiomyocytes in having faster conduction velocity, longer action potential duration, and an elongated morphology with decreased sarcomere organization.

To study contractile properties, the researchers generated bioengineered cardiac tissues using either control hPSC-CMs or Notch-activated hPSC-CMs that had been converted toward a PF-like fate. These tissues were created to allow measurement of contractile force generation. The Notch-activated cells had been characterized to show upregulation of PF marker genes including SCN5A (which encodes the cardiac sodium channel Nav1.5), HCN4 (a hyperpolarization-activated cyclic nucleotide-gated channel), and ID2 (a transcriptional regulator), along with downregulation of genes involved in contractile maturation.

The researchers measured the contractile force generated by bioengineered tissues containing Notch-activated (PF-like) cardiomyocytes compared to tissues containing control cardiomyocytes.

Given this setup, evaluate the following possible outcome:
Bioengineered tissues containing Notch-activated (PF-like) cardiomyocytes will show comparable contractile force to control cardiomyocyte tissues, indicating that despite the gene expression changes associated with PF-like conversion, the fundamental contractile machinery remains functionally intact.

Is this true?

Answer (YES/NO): NO